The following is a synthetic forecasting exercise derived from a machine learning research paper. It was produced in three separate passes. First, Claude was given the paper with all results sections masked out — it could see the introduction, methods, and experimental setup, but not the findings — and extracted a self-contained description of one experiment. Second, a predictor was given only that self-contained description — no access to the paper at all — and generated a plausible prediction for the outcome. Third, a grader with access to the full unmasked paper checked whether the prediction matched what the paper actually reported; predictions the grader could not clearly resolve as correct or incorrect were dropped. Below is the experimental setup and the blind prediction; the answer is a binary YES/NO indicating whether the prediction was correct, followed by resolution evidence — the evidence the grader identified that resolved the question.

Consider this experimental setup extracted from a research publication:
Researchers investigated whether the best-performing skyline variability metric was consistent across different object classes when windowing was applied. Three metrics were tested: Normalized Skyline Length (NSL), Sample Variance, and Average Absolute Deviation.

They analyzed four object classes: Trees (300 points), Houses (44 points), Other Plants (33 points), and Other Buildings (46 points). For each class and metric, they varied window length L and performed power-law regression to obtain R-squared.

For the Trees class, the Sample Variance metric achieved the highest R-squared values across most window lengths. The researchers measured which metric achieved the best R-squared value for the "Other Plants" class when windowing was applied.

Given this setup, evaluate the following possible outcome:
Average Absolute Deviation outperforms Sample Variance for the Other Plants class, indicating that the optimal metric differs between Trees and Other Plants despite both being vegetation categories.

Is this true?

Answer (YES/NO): NO